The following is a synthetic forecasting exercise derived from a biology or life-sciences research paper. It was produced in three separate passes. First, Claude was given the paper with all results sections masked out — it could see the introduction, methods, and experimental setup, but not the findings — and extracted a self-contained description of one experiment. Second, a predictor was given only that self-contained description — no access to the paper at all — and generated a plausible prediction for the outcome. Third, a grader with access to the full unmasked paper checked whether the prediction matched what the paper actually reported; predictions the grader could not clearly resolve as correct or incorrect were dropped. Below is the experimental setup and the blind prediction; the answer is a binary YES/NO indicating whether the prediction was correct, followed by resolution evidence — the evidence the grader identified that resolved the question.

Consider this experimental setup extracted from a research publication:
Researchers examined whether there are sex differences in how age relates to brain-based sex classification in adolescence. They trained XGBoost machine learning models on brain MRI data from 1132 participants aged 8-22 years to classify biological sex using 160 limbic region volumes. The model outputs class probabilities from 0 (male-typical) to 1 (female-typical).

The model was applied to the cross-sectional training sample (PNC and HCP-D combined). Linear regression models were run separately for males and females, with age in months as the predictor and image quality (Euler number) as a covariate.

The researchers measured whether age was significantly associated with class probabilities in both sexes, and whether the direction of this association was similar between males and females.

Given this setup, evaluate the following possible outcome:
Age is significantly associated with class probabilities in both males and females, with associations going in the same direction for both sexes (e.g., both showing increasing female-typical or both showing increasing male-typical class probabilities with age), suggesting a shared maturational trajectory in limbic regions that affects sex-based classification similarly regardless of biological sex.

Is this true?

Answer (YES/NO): NO